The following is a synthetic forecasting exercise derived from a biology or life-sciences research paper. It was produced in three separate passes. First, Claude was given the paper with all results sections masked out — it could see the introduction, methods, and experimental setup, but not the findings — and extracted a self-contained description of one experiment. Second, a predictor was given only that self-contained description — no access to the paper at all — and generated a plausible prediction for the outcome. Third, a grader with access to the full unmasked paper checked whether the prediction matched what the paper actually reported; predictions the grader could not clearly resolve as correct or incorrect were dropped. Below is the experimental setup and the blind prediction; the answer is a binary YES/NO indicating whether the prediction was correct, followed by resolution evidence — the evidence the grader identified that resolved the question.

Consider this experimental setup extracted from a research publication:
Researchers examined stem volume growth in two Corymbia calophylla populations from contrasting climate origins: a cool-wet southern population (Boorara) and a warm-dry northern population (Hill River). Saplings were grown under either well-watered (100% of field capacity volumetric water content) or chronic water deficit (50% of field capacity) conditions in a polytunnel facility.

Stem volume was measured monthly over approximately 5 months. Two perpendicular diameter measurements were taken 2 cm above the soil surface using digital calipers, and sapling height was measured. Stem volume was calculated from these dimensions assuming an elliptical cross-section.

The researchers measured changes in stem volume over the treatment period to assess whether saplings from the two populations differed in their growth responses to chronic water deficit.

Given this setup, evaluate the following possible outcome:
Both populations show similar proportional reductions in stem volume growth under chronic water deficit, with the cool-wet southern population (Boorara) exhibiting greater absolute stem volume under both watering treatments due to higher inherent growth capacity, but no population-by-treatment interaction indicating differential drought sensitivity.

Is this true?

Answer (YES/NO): NO